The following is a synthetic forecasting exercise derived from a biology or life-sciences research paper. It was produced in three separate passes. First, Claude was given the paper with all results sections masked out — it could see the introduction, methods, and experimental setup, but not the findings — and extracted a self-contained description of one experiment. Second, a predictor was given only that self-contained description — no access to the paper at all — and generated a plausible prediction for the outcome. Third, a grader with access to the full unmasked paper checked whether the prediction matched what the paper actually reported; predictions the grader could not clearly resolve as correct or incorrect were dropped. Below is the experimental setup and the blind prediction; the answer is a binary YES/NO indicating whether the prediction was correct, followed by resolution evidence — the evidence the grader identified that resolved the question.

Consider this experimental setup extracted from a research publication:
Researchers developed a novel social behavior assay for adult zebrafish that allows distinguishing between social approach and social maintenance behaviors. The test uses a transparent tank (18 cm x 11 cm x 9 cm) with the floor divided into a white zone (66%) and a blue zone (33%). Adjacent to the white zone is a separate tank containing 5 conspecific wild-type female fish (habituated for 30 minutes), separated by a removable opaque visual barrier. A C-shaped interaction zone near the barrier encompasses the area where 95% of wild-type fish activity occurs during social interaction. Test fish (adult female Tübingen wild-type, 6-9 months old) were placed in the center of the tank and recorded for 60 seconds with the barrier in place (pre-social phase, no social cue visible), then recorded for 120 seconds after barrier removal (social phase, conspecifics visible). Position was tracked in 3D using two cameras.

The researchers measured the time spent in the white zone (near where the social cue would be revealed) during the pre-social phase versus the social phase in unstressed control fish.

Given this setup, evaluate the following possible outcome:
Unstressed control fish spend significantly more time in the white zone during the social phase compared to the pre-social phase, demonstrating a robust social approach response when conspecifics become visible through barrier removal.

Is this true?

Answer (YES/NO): YES